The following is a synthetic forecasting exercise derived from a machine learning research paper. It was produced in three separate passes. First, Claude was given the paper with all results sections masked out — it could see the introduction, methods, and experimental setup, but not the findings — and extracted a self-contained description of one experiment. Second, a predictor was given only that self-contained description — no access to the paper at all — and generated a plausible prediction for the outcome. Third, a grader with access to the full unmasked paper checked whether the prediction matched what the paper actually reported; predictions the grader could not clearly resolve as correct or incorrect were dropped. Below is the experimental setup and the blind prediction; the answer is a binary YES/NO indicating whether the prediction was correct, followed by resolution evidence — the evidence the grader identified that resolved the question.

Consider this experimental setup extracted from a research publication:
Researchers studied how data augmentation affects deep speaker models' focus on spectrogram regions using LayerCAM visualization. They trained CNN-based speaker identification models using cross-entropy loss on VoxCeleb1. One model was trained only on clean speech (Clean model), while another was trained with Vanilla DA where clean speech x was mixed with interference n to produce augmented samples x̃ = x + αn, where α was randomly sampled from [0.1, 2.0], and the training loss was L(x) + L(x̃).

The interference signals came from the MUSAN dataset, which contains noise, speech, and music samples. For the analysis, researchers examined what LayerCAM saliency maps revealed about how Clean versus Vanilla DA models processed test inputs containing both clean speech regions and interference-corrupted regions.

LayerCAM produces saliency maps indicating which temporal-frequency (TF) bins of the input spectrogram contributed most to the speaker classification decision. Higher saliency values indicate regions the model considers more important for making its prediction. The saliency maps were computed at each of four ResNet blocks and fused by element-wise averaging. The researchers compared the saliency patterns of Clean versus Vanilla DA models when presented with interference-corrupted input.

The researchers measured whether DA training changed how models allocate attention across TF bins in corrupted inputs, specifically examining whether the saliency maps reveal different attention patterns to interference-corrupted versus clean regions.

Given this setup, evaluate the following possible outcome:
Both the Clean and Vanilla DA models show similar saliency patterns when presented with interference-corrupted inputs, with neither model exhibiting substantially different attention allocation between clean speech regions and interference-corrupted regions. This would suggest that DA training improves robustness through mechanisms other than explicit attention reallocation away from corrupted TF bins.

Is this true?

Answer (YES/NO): NO